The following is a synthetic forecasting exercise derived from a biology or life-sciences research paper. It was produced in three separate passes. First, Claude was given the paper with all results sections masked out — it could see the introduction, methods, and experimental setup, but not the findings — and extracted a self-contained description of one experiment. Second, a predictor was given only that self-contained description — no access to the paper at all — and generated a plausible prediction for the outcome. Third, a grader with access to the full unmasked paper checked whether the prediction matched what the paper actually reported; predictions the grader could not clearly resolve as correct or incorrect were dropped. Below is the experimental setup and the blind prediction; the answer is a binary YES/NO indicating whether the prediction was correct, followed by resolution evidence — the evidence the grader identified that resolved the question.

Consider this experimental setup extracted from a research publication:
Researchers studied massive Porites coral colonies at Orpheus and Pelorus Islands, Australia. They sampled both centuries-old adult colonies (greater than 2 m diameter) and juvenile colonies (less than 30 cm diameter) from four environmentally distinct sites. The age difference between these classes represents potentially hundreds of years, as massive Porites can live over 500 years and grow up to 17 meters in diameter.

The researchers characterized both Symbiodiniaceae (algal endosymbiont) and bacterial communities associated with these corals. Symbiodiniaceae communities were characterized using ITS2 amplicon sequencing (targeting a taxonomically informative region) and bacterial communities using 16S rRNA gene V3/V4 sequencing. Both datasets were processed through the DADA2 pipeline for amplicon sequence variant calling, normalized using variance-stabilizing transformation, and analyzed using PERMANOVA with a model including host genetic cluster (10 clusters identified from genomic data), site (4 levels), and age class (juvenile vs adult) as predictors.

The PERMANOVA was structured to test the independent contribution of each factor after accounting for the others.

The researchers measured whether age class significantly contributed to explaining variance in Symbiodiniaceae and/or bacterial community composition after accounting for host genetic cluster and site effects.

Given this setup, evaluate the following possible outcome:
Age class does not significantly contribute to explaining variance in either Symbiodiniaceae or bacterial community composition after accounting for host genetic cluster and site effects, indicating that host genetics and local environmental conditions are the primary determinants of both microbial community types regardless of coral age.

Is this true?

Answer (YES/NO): NO